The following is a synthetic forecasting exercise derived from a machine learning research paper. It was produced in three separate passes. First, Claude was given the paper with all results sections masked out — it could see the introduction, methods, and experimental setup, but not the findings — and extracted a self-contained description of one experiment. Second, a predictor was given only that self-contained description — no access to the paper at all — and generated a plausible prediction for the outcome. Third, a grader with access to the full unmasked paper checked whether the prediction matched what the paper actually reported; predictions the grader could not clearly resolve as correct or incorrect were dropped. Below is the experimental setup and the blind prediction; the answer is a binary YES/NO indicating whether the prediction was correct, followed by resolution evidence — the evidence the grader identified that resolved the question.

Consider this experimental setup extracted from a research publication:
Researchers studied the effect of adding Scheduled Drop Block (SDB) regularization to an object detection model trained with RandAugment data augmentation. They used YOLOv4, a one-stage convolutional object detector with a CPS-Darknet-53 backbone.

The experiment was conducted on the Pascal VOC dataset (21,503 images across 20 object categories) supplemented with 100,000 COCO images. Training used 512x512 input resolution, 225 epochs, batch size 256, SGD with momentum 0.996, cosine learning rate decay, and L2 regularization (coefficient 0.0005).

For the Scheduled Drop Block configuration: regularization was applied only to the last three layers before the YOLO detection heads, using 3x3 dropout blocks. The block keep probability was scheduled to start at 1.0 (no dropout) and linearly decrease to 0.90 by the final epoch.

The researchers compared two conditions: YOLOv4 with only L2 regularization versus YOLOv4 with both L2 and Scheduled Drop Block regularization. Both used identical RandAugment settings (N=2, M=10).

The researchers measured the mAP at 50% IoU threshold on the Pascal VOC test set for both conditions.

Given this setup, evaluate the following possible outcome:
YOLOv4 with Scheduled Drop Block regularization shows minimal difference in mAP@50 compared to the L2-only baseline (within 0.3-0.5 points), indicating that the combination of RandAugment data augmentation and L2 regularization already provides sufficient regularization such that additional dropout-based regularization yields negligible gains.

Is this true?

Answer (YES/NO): NO